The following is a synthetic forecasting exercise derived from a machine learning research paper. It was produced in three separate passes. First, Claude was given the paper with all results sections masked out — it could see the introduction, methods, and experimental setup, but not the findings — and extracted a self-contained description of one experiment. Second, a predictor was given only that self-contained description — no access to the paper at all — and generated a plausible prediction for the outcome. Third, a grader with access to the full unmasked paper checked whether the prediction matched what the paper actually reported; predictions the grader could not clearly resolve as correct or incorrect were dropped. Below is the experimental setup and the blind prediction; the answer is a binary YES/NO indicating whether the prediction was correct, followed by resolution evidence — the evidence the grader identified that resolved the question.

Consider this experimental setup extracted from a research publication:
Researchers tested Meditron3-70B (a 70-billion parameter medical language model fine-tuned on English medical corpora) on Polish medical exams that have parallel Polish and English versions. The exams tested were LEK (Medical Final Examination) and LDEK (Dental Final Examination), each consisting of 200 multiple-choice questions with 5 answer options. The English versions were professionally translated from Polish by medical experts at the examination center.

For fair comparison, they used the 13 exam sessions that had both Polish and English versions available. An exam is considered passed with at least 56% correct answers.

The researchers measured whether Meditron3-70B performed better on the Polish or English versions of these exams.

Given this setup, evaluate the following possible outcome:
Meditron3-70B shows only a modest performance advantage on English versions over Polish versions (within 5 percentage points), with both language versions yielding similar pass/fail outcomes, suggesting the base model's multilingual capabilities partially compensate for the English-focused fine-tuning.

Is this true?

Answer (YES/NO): NO